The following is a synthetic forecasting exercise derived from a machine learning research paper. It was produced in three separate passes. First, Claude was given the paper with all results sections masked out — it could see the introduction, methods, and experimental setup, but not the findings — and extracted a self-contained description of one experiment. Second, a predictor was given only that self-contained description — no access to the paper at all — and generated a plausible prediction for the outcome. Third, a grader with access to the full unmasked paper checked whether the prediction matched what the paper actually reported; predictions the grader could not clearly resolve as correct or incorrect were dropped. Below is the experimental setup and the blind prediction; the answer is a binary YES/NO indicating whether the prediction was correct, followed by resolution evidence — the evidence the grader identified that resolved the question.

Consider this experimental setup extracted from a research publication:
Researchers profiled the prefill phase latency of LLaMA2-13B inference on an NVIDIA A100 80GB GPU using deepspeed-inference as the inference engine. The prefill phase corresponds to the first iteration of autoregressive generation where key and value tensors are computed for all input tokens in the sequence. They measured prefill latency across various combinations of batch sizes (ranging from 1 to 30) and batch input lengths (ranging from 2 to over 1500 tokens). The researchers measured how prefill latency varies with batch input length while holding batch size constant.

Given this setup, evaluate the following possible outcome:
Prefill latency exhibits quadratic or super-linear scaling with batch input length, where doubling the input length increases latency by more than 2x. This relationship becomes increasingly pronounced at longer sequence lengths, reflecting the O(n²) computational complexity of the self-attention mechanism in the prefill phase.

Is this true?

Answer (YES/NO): NO